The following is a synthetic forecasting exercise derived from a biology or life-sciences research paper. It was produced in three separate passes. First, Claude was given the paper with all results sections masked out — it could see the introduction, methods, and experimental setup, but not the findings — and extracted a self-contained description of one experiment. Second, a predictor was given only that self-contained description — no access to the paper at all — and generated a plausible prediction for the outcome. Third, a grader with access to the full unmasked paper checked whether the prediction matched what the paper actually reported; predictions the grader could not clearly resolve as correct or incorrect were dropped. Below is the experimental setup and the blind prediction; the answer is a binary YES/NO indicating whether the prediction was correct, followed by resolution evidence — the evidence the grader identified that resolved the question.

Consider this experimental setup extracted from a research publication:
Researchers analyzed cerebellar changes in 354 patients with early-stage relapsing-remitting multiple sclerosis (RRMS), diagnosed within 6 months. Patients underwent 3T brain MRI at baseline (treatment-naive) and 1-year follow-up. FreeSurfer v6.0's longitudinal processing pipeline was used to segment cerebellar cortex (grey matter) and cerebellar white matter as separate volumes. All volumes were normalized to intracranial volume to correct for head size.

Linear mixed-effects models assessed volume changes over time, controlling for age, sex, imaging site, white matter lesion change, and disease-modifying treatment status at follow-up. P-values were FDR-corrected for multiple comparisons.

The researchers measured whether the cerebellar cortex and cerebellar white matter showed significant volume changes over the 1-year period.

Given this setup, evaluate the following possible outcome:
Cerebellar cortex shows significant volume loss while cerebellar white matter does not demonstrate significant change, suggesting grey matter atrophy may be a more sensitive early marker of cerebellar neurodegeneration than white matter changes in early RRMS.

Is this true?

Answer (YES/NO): YES